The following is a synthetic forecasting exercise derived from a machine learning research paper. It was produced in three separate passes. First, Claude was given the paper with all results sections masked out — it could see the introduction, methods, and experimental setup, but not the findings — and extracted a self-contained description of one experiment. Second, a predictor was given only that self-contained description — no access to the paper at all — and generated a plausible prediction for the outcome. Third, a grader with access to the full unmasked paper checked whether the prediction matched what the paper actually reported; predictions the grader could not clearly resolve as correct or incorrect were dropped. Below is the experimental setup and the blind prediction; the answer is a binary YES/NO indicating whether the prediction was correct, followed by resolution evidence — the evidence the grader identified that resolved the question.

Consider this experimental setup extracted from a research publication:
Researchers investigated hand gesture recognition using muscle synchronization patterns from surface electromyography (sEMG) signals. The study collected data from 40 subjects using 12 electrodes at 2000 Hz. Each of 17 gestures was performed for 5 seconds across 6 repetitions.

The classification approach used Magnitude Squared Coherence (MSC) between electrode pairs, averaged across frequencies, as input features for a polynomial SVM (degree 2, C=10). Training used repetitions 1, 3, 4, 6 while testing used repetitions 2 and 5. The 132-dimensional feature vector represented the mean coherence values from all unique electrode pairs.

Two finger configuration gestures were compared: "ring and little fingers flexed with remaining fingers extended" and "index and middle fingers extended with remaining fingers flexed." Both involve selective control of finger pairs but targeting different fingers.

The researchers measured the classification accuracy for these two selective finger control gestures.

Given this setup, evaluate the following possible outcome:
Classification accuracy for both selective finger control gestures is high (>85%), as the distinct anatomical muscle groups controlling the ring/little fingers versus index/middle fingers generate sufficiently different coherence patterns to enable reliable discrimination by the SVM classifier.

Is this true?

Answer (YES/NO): NO